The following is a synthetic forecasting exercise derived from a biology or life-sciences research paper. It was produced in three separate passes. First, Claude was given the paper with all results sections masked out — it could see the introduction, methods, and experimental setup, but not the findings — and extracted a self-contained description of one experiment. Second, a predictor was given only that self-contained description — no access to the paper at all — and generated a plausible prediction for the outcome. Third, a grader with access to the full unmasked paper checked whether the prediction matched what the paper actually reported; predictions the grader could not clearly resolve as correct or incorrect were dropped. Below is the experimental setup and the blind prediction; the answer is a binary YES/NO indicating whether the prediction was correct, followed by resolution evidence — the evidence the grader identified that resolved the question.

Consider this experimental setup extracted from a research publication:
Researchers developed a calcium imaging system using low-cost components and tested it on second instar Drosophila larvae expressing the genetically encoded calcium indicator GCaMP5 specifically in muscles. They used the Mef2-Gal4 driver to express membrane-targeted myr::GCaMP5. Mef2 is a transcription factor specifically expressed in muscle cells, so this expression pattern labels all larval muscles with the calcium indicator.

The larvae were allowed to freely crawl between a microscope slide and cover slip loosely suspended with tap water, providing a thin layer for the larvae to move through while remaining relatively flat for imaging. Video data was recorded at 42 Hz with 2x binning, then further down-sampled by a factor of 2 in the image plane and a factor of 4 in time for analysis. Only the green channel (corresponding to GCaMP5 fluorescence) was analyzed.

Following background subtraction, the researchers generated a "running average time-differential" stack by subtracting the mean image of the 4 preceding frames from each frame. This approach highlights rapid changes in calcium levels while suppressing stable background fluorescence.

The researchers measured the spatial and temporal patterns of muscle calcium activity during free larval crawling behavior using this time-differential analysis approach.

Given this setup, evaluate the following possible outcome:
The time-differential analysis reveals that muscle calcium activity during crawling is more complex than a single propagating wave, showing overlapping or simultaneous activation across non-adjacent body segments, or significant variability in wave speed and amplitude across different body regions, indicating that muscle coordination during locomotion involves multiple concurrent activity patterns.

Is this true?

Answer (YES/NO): NO